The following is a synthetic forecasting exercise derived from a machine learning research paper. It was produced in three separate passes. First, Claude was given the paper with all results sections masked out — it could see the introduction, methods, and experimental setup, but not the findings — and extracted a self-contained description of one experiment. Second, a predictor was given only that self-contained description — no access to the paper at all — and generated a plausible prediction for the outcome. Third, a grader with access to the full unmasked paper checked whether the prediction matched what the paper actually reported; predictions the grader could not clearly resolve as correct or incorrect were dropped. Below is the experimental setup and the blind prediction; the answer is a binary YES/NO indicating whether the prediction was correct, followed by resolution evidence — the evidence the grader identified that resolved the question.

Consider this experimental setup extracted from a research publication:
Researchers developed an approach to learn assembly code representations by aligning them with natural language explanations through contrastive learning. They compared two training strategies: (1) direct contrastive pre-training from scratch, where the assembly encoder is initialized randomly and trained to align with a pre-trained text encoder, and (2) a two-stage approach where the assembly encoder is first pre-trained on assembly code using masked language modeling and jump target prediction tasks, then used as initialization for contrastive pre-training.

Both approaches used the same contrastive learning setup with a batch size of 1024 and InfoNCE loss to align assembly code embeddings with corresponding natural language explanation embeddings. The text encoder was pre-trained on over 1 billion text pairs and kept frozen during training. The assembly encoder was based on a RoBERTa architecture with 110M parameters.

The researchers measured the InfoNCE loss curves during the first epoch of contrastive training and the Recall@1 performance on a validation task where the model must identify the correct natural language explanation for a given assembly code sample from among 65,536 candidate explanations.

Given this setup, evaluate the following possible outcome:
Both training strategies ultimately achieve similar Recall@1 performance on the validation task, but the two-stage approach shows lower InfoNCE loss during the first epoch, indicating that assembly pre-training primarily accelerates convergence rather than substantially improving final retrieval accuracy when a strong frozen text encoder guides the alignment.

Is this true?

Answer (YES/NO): NO